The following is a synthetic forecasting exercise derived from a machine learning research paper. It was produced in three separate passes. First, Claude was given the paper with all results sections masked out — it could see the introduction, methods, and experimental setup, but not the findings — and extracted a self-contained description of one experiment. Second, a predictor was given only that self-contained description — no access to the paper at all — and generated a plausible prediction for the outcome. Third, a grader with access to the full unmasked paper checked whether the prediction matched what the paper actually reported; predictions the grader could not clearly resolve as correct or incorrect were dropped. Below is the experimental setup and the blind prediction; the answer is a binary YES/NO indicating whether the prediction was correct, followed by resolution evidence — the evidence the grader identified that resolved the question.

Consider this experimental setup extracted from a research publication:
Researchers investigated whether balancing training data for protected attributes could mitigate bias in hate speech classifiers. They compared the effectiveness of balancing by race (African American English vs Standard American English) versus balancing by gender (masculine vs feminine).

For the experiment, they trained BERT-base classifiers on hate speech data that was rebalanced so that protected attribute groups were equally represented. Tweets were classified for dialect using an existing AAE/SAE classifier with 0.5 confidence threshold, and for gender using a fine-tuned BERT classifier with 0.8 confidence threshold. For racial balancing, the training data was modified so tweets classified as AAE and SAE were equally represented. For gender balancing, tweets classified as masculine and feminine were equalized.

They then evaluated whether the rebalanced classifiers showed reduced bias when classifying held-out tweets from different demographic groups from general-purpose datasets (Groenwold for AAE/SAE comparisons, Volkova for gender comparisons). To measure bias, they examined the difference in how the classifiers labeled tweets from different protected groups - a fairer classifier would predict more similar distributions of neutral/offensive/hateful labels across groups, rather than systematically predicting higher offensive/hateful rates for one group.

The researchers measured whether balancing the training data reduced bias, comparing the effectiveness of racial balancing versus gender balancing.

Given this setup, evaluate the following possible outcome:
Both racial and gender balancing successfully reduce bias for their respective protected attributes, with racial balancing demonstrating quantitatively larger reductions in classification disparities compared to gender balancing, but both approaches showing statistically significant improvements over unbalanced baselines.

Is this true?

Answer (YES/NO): NO